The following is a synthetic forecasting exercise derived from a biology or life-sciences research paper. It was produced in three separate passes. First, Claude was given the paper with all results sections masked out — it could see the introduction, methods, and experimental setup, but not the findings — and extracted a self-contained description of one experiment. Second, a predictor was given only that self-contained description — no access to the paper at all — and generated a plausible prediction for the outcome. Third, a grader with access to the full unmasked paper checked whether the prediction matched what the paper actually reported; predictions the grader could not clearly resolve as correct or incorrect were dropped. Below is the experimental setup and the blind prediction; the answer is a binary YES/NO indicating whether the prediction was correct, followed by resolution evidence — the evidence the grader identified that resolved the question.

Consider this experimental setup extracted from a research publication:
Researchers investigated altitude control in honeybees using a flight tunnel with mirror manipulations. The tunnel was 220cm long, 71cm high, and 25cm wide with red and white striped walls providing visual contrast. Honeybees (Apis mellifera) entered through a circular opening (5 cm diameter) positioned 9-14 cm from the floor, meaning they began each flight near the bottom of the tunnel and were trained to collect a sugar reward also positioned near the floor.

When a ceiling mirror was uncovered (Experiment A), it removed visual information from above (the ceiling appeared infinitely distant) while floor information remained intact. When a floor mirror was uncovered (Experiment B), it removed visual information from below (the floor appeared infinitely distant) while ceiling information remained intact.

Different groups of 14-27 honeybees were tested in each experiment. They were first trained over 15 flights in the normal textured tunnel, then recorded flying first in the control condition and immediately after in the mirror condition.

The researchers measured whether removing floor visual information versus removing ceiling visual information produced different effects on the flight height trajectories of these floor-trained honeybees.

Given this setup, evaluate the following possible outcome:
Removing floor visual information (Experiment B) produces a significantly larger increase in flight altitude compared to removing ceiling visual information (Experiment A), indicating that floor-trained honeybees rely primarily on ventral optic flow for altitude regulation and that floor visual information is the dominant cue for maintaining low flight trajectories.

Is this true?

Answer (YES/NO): NO